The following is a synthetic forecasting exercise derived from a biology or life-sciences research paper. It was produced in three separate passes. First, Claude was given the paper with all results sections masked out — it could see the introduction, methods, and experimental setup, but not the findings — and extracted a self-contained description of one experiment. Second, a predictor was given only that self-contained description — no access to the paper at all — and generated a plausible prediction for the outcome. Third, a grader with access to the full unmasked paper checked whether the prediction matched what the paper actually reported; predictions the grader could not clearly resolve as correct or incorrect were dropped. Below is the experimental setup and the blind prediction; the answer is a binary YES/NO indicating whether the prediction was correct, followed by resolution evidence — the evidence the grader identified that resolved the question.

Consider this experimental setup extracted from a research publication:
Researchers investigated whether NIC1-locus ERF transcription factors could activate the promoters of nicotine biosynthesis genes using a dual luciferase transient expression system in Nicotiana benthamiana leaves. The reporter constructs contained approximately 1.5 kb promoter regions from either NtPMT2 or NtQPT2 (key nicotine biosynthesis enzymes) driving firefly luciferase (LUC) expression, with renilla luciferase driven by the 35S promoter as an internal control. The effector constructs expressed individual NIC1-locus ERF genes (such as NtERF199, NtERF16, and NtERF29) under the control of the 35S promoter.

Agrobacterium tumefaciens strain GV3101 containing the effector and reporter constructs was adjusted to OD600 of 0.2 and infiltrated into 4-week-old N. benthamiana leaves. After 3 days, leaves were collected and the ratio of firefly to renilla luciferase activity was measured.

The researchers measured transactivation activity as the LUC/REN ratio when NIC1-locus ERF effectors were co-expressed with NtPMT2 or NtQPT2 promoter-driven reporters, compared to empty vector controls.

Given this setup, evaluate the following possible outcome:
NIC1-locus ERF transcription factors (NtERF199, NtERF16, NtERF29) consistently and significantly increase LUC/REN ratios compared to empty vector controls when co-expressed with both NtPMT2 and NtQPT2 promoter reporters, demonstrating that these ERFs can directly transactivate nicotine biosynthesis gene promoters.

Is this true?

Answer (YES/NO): NO